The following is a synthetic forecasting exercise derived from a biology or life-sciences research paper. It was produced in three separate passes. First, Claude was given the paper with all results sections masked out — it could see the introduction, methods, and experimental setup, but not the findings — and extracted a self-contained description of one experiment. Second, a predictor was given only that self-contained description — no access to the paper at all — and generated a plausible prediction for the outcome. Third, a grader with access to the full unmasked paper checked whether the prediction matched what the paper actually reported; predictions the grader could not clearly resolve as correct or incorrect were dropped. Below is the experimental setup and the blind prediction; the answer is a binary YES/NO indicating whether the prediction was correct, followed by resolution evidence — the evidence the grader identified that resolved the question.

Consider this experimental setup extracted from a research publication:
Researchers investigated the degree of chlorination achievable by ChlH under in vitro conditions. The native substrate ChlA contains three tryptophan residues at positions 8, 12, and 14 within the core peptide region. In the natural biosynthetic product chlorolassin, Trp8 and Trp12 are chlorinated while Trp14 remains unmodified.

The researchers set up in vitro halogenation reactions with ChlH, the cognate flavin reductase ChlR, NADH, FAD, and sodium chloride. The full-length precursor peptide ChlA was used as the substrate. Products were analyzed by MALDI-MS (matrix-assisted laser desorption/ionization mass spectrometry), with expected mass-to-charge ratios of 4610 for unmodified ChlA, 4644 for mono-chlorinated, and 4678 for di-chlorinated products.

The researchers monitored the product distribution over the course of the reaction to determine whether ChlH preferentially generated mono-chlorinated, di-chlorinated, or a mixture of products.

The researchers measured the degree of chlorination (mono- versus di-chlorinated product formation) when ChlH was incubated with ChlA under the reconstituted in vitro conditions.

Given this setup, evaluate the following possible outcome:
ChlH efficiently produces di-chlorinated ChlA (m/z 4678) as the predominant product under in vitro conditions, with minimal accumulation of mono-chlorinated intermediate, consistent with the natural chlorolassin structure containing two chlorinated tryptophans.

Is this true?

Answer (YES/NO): NO